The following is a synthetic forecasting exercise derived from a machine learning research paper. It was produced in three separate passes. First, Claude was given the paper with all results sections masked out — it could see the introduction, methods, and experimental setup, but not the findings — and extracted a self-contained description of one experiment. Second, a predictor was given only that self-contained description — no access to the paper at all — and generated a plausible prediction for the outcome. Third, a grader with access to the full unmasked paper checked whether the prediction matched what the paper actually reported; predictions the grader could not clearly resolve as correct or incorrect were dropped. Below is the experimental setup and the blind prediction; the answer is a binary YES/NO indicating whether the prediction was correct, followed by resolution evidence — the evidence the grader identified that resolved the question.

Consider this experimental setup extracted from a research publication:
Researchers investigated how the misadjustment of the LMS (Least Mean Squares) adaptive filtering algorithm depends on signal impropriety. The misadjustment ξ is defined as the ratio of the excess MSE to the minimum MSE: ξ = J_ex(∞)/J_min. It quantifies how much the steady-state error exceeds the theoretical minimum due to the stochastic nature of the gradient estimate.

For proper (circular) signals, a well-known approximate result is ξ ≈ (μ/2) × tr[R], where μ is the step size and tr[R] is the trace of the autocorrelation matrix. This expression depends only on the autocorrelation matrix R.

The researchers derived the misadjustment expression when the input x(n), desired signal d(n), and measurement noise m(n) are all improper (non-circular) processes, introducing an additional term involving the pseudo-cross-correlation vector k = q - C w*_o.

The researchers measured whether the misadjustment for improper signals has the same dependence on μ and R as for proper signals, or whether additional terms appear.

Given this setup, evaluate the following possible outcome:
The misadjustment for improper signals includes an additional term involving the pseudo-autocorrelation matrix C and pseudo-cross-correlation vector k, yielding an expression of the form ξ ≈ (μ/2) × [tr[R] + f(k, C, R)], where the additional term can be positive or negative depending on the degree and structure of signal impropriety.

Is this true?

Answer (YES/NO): NO